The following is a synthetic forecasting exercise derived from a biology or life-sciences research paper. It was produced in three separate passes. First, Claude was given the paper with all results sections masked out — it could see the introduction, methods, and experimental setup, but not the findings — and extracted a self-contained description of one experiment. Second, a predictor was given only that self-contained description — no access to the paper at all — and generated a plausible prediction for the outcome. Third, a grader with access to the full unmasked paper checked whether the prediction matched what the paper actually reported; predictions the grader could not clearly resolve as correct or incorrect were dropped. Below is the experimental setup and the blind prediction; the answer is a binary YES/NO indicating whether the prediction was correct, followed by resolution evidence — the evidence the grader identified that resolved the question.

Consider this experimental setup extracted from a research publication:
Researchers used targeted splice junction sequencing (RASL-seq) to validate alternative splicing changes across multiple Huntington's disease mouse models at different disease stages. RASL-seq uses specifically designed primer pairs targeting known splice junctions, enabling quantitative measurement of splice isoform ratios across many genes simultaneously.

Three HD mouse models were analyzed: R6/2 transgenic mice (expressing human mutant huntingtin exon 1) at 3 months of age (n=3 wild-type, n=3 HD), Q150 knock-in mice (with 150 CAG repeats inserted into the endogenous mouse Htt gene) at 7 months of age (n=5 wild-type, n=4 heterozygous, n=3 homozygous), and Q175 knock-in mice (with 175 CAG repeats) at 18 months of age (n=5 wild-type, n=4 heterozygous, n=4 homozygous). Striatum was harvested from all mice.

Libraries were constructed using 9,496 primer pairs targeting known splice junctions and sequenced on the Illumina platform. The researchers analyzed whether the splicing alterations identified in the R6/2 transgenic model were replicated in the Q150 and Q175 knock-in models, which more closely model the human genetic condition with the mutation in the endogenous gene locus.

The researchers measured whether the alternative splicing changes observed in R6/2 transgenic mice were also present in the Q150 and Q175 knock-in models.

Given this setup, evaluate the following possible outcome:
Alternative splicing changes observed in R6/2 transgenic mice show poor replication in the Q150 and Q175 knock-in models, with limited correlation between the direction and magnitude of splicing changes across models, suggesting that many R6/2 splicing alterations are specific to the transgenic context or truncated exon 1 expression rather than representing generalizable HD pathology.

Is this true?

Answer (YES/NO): NO